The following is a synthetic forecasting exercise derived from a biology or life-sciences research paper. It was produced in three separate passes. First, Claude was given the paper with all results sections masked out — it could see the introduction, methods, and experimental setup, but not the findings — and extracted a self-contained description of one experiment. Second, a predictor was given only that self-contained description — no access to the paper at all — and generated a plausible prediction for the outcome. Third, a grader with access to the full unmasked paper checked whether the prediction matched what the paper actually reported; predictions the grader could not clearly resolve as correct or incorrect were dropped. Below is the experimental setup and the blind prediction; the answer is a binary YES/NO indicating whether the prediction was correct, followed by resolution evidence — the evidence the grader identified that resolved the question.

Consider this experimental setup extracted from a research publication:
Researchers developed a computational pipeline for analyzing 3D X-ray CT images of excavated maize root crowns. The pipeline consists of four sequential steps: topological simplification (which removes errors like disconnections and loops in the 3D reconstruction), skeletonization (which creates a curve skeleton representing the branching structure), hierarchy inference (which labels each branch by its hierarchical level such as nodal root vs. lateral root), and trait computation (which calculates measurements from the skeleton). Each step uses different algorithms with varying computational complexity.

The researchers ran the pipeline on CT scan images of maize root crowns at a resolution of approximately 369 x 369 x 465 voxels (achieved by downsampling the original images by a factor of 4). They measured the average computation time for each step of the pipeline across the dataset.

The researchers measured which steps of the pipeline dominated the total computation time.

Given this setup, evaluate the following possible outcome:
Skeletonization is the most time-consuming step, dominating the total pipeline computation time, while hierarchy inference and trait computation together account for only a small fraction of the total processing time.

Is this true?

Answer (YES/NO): NO